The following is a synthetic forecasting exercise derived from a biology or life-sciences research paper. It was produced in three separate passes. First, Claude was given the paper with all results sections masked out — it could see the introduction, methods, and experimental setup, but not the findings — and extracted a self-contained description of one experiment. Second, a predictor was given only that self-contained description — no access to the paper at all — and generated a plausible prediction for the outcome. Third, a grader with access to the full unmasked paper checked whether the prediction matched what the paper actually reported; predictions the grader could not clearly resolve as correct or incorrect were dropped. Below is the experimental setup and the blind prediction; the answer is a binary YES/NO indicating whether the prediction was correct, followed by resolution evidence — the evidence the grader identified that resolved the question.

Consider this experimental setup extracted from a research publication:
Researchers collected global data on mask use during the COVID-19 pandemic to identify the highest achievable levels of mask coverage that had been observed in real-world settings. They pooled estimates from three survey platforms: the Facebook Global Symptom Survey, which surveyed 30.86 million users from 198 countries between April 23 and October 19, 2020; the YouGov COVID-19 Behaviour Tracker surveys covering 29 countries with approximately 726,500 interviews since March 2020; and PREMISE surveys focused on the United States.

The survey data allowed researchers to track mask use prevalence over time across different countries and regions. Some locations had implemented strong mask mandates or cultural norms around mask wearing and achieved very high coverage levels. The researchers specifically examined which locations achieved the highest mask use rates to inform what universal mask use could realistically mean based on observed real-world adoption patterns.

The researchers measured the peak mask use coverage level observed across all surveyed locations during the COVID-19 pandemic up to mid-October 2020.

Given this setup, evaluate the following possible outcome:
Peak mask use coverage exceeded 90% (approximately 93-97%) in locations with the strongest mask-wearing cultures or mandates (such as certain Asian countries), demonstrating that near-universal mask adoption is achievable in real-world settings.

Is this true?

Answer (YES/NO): YES